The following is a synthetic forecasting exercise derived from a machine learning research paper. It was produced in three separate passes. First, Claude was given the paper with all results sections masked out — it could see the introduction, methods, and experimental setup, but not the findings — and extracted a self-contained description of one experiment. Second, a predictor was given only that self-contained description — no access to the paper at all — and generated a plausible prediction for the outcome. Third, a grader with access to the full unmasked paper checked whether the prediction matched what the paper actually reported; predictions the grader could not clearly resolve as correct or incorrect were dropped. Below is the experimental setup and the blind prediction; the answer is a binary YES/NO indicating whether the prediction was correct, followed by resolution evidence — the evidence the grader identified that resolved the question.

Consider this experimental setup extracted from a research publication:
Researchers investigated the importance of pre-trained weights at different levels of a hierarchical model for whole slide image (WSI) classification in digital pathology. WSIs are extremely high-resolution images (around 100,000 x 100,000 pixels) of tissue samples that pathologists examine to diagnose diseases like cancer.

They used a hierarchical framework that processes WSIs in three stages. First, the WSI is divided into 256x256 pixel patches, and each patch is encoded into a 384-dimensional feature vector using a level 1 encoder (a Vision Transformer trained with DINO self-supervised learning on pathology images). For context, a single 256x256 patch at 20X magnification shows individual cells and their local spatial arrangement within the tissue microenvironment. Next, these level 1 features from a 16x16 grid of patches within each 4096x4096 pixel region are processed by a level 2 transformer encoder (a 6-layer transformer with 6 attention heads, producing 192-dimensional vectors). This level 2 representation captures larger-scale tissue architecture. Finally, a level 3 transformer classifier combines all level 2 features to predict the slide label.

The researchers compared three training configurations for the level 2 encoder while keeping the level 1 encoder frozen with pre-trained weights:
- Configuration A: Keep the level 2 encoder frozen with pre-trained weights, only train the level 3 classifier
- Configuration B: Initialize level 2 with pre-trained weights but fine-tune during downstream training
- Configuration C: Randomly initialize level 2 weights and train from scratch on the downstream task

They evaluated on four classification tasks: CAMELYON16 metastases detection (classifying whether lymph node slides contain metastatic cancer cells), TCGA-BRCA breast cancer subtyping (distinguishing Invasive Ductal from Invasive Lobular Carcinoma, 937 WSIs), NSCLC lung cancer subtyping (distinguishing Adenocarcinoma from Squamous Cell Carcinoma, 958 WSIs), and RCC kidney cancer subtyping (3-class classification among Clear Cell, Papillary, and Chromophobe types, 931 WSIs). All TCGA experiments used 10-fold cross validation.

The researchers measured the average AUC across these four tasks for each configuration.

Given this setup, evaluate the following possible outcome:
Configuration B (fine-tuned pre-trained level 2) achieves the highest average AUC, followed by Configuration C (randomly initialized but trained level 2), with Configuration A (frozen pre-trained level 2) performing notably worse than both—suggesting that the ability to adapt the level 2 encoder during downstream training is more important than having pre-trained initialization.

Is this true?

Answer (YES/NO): YES